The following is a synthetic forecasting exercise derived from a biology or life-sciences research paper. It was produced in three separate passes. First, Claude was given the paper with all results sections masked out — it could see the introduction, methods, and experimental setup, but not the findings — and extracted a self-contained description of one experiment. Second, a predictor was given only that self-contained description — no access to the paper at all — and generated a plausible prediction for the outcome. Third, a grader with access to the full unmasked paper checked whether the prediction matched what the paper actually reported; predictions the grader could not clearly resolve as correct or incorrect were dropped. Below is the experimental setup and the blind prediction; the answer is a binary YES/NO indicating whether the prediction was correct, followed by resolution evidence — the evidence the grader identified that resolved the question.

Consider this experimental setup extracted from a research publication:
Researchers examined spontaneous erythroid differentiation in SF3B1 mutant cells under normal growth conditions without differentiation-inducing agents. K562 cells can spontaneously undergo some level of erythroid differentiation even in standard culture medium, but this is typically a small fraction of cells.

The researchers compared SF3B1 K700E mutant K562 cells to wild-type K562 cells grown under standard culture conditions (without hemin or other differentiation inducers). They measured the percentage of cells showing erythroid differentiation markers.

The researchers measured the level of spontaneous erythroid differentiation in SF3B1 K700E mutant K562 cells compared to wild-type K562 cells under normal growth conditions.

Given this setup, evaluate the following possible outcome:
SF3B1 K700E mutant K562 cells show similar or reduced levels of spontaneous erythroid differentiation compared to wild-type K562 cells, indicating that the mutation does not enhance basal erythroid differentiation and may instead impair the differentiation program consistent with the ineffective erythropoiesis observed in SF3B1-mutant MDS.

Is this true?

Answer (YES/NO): NO